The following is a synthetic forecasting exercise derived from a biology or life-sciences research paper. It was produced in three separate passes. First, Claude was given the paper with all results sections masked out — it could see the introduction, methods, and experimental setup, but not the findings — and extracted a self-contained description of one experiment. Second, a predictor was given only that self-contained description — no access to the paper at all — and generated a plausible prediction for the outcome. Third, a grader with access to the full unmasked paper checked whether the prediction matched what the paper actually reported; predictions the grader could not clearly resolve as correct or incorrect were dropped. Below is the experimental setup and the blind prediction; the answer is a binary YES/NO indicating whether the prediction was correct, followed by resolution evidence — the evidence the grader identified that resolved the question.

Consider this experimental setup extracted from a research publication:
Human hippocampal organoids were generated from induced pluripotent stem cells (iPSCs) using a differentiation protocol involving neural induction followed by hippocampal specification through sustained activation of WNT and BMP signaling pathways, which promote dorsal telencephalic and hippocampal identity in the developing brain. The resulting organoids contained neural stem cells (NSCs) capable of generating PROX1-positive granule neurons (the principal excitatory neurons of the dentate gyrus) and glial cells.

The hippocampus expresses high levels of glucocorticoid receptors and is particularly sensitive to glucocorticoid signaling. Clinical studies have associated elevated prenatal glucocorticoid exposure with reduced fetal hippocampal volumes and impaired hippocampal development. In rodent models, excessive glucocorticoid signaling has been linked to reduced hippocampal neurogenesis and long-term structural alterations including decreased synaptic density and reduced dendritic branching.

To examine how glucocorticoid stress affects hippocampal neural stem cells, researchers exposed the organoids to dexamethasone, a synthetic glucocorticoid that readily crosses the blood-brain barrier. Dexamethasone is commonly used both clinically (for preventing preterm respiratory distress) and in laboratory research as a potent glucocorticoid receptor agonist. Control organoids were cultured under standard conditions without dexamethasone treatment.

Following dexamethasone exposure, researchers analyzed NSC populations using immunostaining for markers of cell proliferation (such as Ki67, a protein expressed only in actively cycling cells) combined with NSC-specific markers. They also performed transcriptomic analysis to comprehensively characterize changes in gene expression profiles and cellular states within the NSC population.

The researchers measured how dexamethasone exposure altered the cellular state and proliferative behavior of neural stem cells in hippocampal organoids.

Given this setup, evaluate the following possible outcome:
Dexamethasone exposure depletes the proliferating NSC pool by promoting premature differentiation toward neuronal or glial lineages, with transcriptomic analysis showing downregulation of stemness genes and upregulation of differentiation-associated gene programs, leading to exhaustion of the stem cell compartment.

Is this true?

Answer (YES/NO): NO